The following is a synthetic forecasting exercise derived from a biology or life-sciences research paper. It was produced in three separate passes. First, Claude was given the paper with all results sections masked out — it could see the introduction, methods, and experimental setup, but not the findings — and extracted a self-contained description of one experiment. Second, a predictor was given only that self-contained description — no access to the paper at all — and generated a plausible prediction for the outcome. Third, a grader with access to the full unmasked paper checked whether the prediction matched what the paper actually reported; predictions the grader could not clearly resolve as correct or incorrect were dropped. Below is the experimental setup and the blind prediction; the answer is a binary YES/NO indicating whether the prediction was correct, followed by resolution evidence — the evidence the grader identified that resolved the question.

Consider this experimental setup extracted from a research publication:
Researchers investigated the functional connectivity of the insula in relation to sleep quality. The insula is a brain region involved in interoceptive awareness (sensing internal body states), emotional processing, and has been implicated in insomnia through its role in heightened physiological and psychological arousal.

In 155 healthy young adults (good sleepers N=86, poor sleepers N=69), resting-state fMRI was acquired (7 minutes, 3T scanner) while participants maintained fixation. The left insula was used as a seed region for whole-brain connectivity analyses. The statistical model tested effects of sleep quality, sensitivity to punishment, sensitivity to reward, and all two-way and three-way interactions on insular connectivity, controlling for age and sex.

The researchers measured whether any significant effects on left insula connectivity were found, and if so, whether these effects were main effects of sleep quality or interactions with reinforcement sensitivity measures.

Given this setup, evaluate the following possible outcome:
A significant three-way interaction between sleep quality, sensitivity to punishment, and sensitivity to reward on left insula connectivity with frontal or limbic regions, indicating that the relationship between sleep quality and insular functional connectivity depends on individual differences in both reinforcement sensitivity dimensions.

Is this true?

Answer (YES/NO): NO